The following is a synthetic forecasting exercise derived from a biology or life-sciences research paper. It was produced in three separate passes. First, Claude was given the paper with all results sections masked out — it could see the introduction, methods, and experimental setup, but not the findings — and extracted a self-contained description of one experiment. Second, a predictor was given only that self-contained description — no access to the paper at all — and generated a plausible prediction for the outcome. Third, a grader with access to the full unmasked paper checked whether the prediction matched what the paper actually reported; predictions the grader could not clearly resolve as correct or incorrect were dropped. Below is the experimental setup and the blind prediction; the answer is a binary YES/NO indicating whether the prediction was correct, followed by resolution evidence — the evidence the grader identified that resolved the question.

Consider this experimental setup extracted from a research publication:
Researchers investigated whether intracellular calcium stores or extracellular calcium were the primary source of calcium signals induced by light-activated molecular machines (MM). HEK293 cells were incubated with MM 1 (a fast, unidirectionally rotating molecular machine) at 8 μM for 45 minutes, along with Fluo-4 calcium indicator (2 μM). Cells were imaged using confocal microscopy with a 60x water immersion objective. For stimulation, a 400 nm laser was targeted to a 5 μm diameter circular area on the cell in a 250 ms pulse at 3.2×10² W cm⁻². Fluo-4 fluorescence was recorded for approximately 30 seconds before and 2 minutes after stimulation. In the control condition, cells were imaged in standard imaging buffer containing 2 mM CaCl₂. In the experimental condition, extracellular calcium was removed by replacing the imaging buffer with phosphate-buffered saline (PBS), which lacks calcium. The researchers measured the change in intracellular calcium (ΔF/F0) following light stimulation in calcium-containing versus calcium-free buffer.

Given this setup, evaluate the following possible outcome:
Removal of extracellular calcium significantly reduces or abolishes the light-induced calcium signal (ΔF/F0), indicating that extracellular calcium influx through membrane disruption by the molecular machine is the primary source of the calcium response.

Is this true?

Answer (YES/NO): NO